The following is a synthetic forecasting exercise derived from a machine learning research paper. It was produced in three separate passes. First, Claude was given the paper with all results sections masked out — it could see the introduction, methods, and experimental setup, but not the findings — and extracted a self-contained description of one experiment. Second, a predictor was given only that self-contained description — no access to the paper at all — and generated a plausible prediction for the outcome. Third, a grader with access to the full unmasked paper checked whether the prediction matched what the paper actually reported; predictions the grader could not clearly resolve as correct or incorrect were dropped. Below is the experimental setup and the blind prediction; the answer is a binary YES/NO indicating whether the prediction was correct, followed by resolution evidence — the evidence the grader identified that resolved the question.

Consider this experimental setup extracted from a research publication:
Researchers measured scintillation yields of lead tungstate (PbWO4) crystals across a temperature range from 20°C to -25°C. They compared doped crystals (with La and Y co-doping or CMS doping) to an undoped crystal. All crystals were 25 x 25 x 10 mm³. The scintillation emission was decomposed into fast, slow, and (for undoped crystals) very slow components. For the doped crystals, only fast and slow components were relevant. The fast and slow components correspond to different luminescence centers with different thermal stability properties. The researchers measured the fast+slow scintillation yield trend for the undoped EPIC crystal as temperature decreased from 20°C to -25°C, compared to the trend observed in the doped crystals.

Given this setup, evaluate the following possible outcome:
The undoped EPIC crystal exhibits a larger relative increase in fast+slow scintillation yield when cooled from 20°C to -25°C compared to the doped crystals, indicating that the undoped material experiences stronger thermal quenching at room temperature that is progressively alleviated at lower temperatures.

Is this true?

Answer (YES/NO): NO